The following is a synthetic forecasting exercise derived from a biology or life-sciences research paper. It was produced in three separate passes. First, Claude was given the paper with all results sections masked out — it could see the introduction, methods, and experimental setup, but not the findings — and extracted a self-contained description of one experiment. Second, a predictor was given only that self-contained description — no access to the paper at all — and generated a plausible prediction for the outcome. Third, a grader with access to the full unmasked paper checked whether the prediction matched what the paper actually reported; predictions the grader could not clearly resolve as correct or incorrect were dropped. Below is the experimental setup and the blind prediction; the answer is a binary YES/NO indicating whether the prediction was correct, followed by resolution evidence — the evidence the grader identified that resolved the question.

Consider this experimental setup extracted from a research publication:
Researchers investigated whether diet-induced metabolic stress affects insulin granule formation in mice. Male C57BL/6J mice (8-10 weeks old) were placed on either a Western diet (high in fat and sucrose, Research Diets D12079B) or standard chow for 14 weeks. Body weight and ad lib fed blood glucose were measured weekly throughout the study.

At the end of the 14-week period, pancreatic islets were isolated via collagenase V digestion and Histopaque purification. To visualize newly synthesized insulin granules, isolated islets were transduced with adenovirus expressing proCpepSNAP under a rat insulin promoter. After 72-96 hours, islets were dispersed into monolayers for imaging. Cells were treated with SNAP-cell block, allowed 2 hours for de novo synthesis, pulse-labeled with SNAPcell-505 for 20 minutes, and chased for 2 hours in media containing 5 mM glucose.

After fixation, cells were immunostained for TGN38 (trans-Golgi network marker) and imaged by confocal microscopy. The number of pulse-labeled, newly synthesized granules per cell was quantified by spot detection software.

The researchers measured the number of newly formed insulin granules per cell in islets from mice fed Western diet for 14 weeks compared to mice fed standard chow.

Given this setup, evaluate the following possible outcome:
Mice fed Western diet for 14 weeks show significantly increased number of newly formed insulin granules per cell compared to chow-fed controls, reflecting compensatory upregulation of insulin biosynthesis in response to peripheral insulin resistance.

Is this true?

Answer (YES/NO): NO